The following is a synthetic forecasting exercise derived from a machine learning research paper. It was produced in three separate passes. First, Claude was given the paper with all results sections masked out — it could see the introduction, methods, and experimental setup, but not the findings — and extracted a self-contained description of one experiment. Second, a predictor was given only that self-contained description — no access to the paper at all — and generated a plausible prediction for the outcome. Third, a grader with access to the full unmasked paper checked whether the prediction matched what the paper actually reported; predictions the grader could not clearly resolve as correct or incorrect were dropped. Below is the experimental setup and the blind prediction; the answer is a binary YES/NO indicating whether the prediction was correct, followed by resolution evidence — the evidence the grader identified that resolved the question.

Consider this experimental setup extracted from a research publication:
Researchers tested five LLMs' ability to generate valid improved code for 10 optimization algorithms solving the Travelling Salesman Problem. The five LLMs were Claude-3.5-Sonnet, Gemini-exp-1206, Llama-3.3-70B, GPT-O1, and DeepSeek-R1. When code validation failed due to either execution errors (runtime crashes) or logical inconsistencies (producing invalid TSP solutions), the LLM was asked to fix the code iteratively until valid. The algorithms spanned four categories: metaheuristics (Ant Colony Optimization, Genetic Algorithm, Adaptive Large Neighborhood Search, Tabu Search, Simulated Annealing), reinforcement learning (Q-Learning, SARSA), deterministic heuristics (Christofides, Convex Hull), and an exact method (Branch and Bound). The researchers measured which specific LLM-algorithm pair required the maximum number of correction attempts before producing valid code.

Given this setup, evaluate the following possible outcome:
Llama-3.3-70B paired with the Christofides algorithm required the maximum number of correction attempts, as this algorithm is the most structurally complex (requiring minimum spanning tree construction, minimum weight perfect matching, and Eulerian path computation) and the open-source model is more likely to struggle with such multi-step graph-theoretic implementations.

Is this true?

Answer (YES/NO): NO